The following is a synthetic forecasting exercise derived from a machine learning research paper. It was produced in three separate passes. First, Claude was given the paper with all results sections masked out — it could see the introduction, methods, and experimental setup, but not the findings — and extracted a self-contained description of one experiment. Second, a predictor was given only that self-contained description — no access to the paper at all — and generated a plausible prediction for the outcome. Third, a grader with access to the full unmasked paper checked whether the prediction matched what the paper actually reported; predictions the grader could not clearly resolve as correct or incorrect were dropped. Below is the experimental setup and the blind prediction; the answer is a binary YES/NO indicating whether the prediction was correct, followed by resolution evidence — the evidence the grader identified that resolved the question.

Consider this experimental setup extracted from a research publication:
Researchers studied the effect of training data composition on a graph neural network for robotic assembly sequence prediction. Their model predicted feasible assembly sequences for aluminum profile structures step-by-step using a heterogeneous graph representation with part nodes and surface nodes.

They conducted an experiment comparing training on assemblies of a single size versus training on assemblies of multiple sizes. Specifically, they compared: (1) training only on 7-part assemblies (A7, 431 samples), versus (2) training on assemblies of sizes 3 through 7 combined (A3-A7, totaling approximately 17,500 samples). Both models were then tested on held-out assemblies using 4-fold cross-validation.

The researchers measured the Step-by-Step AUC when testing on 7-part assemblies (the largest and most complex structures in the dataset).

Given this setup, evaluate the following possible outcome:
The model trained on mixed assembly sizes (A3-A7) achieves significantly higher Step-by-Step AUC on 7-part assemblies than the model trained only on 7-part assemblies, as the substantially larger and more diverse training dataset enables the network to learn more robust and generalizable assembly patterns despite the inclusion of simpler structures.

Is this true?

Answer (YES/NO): NO